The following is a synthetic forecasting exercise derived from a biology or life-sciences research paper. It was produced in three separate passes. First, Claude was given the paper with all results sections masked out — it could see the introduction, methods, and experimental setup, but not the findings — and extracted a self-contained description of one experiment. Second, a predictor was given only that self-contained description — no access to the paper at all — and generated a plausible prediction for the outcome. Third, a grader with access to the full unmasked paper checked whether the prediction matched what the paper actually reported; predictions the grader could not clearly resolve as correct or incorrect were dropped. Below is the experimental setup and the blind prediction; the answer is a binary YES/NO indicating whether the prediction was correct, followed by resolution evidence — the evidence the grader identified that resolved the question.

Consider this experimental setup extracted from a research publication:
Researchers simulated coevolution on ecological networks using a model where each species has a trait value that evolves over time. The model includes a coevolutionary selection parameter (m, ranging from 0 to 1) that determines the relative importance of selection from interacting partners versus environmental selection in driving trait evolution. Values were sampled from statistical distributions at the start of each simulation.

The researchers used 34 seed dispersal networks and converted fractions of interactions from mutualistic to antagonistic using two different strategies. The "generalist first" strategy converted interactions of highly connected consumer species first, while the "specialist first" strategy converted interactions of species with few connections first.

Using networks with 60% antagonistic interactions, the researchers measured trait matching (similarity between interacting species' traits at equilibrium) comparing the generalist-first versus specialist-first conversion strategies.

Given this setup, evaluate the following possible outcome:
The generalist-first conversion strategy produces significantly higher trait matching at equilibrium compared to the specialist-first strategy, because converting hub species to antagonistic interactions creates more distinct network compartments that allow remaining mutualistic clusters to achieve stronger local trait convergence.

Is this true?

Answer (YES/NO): YES